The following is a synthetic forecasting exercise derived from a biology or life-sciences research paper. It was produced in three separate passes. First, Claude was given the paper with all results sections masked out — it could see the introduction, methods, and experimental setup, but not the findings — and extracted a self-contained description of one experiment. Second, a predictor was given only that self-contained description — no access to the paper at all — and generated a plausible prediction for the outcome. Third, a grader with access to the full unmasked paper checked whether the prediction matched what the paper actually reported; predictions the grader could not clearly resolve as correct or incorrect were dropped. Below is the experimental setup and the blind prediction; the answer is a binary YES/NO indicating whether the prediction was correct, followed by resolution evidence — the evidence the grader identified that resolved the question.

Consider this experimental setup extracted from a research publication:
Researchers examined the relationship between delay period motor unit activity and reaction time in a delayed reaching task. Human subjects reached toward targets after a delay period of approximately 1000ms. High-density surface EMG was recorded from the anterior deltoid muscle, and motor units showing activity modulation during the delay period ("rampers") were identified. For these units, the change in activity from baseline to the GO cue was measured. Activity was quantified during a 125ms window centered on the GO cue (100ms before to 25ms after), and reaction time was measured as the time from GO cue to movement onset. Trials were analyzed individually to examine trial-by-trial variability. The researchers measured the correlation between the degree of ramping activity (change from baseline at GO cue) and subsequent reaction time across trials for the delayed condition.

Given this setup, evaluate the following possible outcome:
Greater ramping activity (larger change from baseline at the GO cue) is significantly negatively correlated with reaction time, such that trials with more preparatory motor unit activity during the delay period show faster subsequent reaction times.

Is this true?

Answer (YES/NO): YES